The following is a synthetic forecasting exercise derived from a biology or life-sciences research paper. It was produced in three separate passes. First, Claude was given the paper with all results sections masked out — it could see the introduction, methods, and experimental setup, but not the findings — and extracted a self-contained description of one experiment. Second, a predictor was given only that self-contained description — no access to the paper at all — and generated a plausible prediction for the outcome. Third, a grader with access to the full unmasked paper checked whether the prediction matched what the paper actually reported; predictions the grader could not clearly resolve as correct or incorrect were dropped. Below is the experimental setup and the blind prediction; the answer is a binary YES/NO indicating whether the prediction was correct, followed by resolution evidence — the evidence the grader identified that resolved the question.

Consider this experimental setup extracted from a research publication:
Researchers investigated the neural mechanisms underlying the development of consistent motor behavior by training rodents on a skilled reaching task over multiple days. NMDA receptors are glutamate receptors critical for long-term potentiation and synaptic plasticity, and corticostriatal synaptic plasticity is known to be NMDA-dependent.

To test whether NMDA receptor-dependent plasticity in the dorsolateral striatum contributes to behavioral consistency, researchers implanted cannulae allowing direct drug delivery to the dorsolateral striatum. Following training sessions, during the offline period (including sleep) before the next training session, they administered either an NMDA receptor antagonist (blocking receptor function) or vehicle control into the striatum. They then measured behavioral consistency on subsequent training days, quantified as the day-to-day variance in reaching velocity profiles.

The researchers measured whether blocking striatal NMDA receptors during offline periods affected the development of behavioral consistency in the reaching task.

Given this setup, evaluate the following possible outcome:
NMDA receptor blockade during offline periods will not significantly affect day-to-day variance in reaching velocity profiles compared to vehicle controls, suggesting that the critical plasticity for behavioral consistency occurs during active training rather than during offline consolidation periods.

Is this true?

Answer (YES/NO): NO